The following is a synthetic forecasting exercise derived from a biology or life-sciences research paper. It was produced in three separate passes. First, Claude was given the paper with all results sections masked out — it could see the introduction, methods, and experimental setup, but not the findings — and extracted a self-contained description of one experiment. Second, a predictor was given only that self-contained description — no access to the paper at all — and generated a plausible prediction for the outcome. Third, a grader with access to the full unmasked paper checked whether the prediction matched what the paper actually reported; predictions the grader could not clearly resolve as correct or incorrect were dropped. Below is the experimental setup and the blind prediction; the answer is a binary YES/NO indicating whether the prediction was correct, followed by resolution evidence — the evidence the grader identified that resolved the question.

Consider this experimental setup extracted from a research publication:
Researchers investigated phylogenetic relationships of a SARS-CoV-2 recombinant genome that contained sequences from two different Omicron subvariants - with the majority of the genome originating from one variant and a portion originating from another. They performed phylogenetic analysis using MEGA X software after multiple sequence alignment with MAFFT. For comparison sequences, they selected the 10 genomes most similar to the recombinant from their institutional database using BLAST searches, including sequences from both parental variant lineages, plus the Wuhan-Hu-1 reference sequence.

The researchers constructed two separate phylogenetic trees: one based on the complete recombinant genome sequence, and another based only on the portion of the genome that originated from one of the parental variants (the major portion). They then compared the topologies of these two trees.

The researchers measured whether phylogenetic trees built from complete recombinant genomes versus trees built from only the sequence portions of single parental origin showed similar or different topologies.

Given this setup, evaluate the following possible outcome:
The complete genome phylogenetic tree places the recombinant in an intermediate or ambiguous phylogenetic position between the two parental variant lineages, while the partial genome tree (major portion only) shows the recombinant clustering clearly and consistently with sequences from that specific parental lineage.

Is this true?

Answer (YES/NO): NO